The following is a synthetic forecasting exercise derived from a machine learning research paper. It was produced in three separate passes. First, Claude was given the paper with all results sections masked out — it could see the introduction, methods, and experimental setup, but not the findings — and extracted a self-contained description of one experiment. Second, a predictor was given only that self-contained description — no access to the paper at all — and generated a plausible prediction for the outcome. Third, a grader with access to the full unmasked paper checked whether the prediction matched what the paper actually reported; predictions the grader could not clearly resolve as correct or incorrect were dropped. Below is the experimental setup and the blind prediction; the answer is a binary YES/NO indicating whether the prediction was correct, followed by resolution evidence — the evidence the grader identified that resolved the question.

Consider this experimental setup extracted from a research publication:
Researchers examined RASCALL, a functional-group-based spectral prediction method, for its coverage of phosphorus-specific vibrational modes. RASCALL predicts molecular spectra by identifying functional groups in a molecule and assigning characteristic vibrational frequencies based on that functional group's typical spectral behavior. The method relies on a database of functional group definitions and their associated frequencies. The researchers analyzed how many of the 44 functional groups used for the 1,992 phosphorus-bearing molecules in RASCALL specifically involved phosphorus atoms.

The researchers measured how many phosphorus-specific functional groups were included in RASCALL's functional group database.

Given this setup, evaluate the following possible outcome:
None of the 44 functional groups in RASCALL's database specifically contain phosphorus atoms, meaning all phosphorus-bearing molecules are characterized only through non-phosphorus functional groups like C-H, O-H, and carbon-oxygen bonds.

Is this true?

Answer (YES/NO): NO